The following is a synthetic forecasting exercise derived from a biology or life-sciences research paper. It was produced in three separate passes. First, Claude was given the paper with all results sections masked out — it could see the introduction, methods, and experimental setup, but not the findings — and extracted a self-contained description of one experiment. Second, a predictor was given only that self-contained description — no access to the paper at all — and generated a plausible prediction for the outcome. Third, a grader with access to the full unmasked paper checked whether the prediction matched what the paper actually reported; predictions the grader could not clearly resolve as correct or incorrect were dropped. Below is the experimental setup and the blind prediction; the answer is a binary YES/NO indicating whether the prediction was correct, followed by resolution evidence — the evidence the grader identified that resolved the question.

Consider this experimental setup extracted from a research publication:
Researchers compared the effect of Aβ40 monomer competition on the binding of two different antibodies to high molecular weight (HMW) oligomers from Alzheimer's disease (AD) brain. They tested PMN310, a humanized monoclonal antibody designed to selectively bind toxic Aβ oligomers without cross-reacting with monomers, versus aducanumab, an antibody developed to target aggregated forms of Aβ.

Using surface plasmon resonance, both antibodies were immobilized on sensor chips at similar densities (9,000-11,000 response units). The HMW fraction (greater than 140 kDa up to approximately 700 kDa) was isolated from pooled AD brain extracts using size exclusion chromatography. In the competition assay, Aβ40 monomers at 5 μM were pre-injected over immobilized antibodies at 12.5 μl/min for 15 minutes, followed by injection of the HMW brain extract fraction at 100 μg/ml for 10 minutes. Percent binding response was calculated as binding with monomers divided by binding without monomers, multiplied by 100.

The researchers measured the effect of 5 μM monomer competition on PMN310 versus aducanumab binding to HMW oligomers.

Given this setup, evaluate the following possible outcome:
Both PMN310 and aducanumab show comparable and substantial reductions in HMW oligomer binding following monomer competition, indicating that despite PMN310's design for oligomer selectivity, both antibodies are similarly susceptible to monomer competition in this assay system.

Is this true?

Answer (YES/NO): NO